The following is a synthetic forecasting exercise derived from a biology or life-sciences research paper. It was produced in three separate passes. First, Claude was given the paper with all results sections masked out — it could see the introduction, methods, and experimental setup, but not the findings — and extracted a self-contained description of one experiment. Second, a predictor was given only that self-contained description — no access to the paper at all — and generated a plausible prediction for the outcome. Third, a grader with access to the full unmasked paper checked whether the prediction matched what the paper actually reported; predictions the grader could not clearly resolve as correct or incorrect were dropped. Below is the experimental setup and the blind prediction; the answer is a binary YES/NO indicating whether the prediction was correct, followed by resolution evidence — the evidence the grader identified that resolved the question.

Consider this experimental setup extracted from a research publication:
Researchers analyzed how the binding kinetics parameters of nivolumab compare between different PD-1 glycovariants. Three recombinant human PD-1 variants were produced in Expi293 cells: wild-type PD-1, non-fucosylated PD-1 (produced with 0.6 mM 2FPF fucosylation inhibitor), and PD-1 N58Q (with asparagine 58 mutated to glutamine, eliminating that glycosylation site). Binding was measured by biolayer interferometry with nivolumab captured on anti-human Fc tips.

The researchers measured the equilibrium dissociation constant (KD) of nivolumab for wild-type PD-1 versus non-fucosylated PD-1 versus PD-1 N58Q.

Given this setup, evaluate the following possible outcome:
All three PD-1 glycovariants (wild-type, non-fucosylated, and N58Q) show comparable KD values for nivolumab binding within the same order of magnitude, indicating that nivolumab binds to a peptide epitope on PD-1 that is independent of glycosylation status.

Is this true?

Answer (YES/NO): YES